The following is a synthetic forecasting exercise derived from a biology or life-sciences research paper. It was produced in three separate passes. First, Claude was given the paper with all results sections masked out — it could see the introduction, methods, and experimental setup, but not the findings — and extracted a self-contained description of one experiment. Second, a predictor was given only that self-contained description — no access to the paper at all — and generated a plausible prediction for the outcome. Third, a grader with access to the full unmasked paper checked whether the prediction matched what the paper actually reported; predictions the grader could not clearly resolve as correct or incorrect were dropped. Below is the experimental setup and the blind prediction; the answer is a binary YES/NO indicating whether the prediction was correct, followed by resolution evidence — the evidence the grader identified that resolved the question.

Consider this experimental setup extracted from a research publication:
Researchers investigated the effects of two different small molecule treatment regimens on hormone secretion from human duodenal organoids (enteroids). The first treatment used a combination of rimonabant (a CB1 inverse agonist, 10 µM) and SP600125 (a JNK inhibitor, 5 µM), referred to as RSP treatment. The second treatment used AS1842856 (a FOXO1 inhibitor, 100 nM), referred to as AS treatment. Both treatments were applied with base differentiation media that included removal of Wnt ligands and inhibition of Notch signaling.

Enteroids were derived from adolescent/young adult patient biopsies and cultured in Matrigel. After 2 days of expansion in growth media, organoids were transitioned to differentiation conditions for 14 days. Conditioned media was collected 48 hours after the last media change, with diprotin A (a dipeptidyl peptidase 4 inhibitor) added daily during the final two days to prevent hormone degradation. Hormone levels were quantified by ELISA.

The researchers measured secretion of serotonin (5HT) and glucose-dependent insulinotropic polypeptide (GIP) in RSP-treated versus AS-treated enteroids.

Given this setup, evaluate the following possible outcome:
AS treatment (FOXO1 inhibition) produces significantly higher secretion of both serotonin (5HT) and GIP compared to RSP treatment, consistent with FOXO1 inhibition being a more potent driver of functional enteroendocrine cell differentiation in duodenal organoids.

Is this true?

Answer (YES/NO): NO